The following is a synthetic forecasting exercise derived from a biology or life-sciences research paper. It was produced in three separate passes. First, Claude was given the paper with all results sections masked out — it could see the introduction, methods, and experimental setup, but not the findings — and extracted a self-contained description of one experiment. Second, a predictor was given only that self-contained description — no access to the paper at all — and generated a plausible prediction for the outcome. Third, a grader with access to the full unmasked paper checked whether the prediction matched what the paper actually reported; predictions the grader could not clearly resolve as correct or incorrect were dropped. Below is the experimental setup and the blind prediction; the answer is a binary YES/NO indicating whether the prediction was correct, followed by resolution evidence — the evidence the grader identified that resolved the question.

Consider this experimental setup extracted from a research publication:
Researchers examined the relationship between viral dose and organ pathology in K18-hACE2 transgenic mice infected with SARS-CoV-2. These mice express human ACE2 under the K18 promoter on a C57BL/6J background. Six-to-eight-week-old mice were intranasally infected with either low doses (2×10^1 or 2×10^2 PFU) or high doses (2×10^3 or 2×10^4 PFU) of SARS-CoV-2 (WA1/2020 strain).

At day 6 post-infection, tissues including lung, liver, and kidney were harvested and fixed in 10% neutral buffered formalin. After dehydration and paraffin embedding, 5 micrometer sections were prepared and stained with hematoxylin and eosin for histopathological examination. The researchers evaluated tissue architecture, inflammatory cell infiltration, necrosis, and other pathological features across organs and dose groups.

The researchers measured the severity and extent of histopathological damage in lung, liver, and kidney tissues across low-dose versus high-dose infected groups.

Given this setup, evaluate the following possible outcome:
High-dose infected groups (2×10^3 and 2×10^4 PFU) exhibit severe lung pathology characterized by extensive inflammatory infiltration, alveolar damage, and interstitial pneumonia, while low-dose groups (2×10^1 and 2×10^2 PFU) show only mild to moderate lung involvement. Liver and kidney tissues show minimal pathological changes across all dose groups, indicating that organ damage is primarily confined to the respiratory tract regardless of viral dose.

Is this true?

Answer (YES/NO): NO